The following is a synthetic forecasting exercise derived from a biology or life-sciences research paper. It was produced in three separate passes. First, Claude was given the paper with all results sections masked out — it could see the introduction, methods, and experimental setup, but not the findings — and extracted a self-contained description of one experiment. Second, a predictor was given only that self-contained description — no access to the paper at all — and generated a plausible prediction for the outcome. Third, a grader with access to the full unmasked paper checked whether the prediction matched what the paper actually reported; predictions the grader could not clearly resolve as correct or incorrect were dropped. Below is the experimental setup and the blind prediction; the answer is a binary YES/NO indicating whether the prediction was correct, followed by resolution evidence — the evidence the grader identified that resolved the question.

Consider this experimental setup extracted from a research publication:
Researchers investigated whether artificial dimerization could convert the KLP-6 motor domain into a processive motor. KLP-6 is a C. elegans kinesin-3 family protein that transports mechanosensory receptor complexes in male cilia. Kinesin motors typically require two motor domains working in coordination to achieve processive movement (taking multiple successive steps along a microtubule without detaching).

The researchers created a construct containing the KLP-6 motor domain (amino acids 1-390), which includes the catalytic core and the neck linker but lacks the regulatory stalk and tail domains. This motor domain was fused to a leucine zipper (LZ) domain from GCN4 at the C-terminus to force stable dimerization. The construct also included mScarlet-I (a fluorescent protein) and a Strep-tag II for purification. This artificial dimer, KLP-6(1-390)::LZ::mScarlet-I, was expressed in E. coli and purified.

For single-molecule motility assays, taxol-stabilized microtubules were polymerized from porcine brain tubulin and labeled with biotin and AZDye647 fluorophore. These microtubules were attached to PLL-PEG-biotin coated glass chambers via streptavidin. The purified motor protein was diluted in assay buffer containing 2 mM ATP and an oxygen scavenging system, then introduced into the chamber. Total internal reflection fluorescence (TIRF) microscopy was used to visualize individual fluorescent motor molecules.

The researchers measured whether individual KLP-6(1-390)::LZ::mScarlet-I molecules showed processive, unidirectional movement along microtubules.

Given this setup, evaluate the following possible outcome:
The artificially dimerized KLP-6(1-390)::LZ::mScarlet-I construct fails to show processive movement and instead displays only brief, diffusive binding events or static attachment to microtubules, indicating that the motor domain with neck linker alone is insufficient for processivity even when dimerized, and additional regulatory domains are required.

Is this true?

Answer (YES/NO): NO